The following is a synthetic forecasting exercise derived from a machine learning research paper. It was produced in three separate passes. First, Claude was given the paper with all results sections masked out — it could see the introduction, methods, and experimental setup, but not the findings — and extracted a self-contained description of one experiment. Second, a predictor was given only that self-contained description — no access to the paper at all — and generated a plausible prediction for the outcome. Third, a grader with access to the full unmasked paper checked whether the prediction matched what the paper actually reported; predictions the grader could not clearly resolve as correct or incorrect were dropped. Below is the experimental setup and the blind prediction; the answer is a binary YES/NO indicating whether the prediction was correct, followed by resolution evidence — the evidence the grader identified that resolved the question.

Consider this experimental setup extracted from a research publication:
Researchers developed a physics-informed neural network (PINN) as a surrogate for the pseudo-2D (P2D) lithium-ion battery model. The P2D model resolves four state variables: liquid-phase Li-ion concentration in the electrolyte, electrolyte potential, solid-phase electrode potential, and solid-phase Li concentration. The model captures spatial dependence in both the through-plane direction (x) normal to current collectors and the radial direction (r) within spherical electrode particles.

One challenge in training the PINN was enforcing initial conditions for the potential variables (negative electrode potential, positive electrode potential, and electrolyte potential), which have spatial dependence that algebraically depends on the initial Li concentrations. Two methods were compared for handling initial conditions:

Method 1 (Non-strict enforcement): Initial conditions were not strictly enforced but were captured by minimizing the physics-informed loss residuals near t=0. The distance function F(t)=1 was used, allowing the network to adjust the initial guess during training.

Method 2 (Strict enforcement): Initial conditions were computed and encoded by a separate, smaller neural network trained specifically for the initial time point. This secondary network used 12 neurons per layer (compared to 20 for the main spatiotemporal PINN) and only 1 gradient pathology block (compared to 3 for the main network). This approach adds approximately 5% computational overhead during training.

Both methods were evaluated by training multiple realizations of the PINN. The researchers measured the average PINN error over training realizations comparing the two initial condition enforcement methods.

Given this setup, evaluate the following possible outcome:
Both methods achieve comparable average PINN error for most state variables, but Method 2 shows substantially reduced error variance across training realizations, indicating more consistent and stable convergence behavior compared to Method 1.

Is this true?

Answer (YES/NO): NO